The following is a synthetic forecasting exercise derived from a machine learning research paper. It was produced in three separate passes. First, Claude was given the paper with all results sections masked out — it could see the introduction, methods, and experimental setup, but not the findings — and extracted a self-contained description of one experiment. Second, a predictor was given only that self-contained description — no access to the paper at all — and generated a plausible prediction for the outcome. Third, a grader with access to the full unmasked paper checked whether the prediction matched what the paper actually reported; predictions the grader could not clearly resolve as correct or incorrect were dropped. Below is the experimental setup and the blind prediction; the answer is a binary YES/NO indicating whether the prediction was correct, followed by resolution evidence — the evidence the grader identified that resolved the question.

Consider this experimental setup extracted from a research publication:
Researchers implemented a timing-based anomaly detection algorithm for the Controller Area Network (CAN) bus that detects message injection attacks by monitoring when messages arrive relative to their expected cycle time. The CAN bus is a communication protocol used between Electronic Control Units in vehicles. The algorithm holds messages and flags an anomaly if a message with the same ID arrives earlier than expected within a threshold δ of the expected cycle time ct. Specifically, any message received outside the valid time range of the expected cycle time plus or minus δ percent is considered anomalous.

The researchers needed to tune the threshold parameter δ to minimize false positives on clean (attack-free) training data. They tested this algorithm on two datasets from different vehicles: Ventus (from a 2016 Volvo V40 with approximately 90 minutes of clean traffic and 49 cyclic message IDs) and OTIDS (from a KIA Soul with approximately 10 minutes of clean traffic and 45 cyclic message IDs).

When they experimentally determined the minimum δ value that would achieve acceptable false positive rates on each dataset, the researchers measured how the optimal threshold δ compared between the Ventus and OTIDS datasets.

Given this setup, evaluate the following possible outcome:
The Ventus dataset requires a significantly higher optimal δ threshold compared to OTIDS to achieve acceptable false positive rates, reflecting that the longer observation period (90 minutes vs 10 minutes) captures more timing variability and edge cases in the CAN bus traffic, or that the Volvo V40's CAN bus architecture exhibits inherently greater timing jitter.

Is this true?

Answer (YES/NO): NO